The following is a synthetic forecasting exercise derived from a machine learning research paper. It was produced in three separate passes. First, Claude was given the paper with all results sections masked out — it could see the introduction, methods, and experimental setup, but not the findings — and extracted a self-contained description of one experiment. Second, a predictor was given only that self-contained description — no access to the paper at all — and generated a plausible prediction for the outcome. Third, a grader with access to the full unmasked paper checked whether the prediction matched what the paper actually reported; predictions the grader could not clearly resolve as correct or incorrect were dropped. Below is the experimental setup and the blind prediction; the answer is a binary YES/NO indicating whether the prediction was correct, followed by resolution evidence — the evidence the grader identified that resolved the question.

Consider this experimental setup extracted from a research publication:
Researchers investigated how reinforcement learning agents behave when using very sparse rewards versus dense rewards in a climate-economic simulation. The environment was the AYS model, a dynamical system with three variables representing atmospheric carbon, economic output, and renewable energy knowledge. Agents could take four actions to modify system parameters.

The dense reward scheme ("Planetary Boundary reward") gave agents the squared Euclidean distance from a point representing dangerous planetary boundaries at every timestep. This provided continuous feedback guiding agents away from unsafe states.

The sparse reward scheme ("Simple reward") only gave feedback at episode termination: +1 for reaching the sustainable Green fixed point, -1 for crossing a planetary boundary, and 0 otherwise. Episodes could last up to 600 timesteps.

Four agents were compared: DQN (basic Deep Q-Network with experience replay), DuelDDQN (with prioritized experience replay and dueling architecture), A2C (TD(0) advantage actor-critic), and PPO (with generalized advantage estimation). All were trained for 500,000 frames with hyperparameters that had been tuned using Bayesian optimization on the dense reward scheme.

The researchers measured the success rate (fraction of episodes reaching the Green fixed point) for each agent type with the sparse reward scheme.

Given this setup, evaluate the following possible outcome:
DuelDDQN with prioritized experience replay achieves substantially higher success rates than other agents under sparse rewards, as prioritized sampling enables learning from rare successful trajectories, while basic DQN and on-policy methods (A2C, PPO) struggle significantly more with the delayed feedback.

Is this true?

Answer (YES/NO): NO